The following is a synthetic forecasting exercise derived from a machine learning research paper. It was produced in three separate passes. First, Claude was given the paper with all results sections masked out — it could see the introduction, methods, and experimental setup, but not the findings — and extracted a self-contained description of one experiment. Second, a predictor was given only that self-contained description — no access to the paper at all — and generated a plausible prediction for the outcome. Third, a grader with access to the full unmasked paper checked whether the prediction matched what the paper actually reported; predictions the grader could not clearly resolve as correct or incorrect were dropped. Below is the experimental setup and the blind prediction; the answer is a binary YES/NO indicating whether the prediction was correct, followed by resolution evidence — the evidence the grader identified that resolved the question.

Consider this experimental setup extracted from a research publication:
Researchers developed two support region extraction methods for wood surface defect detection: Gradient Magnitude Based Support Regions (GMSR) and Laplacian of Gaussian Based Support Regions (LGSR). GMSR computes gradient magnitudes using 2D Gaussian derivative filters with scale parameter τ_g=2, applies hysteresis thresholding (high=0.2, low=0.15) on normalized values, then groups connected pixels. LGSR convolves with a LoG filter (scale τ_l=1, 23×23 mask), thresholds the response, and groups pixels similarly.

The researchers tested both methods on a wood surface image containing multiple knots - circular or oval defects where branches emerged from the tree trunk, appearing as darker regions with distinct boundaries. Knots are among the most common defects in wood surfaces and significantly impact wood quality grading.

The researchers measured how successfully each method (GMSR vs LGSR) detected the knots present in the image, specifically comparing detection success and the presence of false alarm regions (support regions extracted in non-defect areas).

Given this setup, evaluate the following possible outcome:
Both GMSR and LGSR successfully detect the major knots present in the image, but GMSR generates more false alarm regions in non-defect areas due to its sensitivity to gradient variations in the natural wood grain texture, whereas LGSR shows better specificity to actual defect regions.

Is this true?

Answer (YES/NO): NO